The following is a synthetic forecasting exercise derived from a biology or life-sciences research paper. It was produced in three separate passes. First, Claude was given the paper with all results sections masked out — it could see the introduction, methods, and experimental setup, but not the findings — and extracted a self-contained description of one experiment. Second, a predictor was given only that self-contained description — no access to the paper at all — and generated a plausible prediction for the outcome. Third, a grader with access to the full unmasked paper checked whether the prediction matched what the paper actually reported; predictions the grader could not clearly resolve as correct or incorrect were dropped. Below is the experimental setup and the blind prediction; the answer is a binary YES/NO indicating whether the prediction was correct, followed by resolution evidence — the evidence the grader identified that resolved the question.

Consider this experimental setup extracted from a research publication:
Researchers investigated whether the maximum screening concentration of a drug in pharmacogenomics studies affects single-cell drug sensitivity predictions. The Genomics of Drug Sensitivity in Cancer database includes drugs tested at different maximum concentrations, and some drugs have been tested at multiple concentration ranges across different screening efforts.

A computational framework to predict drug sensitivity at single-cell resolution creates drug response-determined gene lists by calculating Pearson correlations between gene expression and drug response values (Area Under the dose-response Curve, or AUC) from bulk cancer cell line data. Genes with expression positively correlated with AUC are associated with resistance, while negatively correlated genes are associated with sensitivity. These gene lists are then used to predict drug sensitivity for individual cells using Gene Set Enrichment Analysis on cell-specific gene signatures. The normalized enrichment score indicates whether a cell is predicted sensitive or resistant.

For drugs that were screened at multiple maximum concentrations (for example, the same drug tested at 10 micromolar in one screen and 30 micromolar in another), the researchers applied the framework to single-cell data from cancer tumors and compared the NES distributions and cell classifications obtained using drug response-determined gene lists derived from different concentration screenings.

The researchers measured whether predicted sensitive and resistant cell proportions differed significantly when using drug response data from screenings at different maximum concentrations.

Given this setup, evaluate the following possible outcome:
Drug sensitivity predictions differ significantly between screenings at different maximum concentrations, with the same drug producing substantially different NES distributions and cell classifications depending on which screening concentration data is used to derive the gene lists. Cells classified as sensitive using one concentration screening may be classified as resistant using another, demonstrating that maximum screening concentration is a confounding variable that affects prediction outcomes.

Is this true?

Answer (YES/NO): NO